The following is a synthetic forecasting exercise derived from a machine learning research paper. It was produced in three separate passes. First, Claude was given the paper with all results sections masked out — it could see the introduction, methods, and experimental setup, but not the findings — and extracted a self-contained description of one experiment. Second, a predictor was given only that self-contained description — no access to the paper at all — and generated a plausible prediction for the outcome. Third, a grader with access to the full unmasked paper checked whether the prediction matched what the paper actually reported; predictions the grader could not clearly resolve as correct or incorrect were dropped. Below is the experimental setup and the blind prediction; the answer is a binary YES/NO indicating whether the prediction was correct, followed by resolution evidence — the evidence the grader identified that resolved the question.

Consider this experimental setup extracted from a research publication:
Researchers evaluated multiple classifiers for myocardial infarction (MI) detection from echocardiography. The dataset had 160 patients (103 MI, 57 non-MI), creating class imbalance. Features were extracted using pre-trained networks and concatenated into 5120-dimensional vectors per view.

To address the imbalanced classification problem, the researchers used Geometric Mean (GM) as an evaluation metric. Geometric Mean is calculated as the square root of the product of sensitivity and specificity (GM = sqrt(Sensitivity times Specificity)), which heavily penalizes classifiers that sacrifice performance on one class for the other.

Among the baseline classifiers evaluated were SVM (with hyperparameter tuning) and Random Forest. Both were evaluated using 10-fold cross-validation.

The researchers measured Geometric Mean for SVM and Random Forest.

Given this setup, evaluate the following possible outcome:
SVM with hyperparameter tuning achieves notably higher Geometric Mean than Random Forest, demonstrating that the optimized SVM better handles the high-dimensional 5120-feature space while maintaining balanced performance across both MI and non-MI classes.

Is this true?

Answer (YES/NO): NO